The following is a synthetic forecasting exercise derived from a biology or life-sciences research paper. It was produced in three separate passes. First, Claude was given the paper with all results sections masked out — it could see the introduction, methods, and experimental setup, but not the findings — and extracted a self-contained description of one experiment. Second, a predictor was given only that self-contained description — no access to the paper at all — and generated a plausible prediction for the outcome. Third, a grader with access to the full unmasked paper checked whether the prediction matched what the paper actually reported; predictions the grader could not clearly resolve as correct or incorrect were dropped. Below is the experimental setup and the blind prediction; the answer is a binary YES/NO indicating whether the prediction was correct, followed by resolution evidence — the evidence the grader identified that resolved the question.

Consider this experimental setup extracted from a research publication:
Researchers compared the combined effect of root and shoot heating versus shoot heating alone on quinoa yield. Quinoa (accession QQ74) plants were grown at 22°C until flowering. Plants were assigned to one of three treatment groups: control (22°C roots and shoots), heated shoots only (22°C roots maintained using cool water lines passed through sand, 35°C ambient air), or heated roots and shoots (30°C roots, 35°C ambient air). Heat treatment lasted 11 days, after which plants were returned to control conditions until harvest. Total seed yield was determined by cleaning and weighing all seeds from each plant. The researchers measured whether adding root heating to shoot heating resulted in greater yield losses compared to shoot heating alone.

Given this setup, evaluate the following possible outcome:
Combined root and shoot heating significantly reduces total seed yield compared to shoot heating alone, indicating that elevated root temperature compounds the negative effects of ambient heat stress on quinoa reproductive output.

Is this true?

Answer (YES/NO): NO